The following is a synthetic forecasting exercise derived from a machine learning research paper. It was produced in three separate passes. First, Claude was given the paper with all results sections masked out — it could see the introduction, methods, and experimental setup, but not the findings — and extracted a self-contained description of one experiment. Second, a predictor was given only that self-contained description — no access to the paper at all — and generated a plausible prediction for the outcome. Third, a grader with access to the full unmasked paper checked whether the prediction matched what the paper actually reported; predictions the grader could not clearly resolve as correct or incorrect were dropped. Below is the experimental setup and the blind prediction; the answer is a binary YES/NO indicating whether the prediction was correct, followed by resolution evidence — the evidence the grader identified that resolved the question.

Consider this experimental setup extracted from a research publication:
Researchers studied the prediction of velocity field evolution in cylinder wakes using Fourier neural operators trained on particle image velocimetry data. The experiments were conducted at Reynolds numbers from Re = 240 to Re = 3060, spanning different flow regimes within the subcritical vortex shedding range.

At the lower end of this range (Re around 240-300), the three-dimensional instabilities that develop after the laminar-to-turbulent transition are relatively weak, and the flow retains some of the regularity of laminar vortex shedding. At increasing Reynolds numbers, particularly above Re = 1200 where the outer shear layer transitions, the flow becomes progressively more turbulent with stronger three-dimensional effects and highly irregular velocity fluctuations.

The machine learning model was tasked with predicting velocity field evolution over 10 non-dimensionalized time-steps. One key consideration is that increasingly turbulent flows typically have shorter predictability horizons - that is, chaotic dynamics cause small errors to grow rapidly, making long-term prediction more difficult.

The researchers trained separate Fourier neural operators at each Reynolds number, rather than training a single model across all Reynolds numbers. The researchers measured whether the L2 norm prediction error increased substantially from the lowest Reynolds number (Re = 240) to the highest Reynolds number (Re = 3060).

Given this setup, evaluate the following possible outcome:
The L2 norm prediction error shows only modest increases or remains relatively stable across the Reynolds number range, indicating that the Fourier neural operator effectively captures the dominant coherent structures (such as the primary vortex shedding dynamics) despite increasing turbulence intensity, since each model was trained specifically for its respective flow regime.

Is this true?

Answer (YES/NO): NO